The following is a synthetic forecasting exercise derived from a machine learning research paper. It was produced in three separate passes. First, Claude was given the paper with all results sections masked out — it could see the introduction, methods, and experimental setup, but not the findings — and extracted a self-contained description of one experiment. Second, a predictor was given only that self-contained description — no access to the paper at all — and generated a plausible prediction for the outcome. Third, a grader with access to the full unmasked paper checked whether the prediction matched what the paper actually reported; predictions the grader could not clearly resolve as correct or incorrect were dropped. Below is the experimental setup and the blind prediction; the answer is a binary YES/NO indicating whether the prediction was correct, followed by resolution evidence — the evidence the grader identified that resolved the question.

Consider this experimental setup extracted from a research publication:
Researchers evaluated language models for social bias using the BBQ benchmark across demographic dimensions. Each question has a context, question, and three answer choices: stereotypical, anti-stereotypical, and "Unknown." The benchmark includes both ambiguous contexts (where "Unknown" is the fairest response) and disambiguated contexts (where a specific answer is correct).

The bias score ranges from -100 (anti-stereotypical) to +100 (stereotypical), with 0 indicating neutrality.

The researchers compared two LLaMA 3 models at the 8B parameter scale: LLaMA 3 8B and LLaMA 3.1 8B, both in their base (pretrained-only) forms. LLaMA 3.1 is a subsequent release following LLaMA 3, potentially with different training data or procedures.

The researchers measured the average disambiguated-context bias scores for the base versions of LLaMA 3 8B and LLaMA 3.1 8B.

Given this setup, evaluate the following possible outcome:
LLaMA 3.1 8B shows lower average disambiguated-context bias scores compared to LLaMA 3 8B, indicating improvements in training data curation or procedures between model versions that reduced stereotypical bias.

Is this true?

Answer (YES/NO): NO